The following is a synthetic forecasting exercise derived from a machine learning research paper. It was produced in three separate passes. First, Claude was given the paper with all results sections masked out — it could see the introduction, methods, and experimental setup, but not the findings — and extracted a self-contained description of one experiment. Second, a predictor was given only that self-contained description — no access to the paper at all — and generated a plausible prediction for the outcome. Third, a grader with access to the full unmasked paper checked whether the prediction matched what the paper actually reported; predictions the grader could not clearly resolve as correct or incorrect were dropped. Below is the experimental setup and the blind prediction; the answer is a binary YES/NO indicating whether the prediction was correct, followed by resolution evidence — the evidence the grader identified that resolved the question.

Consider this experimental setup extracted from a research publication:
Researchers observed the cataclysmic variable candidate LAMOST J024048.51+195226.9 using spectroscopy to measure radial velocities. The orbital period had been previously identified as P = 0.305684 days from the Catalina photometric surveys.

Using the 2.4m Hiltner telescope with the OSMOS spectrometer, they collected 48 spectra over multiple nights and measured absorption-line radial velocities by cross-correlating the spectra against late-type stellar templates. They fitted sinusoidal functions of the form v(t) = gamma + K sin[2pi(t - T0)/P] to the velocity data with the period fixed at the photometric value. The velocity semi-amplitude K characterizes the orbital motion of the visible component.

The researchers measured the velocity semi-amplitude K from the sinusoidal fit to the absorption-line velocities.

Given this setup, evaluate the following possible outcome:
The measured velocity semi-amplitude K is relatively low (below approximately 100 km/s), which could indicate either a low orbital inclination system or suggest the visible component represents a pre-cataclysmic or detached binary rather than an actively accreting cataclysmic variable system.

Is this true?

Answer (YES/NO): NO